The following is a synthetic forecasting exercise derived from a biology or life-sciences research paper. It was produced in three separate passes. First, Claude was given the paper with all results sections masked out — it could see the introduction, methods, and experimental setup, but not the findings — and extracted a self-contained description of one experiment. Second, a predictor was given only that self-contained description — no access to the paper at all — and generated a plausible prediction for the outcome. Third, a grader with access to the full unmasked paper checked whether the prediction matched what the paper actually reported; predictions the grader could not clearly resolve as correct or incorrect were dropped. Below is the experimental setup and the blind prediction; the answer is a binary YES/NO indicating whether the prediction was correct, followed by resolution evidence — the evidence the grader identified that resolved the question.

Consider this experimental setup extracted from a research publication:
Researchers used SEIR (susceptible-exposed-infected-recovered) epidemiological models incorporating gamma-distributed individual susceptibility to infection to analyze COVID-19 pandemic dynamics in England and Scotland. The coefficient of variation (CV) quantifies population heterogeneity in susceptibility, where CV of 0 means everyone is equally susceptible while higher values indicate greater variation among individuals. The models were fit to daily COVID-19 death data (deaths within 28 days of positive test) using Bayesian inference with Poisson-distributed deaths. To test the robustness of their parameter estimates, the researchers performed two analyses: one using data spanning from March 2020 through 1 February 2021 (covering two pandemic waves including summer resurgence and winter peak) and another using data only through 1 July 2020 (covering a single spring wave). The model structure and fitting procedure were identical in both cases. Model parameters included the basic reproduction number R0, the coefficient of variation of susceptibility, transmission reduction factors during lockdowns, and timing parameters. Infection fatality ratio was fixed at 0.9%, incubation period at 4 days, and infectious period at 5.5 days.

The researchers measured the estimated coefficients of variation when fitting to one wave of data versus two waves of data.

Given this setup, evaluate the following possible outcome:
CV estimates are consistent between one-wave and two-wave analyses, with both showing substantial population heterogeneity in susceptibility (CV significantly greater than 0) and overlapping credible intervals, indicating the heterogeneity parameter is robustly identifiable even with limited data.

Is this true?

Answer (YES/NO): YES